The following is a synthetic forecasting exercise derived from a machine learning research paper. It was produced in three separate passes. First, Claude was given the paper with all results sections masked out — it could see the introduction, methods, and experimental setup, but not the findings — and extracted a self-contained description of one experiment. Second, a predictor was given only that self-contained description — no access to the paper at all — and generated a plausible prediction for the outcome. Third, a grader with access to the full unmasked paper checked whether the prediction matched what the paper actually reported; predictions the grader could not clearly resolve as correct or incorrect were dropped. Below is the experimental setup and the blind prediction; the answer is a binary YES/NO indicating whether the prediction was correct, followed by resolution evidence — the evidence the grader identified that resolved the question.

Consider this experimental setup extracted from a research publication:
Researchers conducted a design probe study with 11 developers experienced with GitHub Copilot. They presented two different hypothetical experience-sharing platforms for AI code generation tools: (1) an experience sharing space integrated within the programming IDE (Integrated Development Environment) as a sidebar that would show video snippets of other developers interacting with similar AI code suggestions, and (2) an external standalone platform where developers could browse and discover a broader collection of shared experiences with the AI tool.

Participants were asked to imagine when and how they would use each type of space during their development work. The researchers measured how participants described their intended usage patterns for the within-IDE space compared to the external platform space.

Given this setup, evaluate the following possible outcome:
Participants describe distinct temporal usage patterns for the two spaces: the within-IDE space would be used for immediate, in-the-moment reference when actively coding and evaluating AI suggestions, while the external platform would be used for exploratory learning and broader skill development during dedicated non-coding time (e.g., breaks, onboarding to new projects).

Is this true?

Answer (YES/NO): YES